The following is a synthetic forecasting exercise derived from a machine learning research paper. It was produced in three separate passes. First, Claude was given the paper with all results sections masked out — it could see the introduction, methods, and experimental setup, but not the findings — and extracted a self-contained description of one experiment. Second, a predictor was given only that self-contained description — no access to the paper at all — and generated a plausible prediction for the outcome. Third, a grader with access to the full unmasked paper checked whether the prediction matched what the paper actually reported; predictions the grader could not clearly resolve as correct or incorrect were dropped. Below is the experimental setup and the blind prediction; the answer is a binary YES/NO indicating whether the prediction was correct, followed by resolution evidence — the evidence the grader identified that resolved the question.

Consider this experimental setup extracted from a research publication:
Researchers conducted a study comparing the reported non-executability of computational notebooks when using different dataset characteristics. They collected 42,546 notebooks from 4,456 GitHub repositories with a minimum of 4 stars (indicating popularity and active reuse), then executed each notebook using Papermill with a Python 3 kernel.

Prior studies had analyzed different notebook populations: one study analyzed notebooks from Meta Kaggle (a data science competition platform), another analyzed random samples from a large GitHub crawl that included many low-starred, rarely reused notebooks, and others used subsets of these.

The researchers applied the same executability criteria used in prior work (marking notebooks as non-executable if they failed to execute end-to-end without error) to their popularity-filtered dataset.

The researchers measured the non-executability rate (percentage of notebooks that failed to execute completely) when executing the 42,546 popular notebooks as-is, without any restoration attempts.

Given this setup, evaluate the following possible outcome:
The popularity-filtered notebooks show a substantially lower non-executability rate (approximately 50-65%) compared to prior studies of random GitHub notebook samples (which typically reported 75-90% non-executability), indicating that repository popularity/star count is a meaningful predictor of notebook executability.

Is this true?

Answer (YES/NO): NO